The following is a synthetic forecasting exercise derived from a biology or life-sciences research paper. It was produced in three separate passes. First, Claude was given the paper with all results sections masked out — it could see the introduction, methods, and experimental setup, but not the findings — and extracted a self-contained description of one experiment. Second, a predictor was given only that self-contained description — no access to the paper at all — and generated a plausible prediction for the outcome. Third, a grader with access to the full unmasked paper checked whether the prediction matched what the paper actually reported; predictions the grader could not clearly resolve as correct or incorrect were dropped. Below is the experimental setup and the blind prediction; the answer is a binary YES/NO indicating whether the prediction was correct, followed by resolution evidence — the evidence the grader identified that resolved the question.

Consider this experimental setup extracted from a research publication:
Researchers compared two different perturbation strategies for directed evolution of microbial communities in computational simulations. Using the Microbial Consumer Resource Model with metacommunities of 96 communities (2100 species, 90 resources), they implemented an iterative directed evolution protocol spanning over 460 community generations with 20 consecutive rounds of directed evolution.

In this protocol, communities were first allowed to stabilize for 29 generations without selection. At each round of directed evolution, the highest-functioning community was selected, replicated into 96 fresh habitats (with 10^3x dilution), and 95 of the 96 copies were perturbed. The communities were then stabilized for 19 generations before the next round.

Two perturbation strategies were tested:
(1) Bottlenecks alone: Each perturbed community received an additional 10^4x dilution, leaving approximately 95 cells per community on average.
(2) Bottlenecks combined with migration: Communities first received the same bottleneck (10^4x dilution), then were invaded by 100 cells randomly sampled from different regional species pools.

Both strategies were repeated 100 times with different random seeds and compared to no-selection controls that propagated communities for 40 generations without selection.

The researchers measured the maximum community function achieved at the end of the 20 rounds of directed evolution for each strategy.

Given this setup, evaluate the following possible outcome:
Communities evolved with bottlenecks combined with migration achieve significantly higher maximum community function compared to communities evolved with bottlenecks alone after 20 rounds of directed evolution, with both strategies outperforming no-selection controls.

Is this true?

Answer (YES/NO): YES